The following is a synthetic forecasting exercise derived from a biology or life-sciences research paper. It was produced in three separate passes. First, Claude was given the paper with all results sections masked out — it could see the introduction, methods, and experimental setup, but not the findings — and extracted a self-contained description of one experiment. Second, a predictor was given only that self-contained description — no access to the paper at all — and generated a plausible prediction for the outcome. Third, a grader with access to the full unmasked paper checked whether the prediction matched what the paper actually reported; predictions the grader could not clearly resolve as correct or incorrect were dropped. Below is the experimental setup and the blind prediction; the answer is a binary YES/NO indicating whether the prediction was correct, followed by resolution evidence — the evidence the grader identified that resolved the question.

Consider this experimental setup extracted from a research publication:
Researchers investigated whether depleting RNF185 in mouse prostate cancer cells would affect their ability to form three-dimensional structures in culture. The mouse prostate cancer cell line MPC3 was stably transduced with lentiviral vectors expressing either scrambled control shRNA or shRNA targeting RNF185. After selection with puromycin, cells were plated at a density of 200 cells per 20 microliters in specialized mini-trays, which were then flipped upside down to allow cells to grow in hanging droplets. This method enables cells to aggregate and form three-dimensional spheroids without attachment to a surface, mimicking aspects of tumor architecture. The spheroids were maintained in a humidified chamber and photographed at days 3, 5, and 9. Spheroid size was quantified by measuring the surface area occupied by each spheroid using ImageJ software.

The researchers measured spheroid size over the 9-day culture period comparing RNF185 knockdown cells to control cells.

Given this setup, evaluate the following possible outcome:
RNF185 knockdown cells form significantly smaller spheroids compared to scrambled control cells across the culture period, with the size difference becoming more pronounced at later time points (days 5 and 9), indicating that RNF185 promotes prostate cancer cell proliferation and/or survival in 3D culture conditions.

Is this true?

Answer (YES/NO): NO